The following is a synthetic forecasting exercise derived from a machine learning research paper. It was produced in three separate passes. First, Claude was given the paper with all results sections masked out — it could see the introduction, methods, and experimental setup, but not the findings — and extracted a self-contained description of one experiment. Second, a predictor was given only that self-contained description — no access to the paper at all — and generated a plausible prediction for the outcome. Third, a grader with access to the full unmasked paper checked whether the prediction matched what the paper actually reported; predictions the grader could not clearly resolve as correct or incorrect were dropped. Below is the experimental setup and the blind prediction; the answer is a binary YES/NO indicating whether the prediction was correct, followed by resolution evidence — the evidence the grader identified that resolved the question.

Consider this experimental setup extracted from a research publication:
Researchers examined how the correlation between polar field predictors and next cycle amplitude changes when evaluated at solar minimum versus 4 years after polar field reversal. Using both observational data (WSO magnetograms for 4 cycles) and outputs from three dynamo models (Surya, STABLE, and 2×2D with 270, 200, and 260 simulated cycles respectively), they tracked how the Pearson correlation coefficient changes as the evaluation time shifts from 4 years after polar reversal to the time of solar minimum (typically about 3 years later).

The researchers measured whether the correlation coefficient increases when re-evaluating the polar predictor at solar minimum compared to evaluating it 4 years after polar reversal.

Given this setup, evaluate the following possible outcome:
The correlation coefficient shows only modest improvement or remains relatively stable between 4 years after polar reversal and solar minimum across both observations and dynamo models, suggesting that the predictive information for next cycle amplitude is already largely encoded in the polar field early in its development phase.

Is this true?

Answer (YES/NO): NO